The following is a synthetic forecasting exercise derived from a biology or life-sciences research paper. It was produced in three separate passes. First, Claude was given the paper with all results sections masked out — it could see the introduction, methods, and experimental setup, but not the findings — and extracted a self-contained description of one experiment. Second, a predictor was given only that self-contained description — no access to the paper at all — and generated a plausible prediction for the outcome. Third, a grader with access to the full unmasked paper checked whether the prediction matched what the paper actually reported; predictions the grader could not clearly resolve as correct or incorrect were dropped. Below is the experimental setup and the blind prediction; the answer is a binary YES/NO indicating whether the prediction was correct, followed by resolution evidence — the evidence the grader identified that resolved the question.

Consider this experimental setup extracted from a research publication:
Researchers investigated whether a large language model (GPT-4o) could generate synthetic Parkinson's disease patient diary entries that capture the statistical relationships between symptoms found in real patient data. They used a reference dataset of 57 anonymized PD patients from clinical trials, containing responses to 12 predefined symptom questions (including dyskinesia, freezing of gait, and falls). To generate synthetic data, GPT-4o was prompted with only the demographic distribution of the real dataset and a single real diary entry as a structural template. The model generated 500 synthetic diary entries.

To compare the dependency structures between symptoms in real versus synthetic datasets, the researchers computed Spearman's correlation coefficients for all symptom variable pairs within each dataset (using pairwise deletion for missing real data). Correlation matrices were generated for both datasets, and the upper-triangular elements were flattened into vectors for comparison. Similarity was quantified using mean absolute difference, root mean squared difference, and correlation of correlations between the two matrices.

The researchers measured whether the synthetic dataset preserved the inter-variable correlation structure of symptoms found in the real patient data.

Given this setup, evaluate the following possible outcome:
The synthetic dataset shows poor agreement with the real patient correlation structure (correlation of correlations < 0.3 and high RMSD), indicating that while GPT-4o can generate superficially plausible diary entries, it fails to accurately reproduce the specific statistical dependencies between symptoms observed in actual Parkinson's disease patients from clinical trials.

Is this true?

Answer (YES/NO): YES